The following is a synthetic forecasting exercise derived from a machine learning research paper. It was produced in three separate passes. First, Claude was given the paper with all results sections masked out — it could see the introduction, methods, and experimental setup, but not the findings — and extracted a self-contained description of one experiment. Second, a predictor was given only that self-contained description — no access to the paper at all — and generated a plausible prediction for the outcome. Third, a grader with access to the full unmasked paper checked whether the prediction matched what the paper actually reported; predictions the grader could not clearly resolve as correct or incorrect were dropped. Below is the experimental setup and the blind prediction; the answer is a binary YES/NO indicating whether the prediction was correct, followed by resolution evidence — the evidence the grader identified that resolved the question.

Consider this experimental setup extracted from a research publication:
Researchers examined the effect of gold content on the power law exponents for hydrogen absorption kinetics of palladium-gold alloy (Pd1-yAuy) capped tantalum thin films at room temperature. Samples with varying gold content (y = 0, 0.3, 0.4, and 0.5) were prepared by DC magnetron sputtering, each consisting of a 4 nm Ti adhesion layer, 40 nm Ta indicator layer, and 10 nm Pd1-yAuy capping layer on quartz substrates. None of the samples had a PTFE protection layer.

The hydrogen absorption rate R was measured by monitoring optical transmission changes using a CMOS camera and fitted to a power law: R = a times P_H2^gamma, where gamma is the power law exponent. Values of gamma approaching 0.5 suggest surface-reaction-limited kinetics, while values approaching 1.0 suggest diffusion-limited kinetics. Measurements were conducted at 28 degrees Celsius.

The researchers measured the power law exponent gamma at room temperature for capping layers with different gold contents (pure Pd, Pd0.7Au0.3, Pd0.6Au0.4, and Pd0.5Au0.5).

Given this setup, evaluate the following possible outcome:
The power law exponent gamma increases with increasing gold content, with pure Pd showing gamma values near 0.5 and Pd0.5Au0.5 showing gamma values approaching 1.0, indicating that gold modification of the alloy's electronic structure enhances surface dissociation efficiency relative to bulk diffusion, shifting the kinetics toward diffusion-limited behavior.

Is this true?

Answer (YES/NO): NO